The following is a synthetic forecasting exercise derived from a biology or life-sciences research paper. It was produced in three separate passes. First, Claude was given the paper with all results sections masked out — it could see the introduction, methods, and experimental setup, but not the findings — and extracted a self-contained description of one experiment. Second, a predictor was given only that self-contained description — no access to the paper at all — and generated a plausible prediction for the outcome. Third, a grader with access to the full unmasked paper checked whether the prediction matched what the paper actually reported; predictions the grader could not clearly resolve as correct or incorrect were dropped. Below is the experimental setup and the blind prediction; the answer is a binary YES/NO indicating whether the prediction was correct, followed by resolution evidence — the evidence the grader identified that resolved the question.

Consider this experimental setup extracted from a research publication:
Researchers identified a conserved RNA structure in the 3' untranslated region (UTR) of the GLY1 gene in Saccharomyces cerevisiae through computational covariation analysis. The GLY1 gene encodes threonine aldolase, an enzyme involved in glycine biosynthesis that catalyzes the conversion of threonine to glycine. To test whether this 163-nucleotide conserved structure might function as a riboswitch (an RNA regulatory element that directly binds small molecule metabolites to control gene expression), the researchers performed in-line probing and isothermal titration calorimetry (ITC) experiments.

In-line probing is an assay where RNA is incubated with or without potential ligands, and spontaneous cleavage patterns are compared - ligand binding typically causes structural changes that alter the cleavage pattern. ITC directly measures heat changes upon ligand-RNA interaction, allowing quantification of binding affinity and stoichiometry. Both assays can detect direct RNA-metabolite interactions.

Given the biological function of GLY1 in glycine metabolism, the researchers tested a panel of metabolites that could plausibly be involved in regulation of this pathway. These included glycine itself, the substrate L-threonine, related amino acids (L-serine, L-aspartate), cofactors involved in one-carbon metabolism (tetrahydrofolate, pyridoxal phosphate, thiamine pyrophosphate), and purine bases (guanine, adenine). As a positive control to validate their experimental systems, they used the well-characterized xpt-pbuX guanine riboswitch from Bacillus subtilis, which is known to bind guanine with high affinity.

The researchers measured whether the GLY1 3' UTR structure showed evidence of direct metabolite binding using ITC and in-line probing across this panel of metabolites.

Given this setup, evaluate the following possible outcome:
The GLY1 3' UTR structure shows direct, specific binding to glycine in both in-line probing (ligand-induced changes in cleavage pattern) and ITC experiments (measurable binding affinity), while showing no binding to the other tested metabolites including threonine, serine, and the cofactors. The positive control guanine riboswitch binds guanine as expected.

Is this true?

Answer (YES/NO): NO